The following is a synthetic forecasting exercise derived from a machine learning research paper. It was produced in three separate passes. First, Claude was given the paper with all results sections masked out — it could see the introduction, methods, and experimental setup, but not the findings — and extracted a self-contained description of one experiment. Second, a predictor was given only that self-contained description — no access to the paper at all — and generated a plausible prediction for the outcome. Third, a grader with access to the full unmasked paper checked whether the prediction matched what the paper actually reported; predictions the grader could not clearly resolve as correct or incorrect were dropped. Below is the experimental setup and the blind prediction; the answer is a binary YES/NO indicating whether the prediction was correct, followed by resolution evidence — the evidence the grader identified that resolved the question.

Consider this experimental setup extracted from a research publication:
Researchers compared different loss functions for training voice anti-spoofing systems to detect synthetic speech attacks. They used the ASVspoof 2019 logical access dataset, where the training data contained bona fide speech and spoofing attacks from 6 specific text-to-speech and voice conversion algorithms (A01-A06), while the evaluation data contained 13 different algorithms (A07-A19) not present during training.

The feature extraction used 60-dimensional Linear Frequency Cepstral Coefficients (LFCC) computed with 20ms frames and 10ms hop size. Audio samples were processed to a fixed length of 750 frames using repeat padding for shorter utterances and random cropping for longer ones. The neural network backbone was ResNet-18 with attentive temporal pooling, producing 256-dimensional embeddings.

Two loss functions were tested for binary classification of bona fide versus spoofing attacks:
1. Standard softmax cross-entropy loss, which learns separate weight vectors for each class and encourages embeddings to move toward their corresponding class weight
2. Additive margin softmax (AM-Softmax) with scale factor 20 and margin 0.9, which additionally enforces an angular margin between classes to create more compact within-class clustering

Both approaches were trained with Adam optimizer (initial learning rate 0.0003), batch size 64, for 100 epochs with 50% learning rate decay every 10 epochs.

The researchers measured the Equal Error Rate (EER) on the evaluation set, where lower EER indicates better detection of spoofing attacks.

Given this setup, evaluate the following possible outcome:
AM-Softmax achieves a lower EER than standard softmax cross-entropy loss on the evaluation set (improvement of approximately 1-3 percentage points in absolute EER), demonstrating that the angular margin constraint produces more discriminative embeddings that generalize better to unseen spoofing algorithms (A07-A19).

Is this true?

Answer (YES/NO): YES